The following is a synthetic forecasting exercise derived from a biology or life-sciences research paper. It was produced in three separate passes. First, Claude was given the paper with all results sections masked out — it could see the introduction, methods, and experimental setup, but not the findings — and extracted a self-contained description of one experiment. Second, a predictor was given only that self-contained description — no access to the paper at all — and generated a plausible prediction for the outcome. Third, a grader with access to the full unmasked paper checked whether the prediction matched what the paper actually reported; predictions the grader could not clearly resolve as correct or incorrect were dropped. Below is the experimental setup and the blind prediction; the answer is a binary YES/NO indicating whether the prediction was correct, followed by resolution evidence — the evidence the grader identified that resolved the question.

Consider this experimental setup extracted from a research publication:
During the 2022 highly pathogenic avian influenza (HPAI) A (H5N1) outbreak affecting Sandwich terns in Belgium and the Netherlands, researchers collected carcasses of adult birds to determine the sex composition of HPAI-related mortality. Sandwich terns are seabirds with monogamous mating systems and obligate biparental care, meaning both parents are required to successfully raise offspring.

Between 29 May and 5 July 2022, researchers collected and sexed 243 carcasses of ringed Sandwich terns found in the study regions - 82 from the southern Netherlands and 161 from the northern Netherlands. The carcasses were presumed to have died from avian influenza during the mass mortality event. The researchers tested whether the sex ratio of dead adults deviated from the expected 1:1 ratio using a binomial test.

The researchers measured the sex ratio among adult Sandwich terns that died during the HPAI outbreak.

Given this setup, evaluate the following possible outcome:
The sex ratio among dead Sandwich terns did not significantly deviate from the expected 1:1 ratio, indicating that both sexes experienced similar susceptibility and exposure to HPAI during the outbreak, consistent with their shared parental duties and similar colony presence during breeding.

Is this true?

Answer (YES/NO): YES